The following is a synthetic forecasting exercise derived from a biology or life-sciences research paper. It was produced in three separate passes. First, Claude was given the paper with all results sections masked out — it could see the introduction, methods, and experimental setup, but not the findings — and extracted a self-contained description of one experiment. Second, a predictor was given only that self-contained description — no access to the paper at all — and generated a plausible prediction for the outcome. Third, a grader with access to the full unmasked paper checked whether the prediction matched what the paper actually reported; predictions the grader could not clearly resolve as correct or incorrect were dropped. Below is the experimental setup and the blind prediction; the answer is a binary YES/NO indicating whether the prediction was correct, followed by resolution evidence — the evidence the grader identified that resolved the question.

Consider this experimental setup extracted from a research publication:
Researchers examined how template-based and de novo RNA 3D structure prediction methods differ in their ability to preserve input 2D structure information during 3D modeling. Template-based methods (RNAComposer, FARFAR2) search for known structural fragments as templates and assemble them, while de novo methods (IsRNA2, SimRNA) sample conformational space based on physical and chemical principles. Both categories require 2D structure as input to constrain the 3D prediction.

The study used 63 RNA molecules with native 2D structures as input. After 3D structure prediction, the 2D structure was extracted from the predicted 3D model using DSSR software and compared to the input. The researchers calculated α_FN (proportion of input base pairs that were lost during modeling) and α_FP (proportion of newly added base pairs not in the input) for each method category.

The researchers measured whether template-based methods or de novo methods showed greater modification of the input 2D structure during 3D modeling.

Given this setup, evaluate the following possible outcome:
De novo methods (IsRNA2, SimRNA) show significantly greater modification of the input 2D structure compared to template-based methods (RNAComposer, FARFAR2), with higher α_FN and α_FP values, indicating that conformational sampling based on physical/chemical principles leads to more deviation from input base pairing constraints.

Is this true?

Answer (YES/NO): NO